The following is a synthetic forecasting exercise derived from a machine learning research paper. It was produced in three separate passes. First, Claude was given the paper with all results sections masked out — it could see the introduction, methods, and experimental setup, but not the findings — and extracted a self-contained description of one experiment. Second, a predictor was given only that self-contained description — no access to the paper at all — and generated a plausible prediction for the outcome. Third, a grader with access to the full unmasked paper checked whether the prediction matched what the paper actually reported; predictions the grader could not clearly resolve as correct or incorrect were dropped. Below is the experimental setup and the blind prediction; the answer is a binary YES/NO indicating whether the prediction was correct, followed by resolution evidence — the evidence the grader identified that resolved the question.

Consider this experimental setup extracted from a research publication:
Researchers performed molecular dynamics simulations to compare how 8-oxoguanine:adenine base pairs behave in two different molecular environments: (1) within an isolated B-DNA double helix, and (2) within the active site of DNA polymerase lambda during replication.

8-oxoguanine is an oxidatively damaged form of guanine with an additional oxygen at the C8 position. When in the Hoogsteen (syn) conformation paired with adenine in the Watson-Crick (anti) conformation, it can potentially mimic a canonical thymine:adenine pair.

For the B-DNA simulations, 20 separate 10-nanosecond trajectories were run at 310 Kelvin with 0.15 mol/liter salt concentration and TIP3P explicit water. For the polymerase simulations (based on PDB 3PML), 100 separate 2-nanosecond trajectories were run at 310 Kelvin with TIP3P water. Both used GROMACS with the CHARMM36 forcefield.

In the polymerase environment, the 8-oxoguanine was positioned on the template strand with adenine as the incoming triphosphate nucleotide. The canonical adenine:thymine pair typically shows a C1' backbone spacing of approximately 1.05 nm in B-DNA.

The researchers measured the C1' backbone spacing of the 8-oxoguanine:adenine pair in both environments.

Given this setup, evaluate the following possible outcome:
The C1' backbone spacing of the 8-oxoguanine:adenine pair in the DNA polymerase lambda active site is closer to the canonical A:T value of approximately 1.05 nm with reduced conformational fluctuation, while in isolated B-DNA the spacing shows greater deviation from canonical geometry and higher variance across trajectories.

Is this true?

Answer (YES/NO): NO